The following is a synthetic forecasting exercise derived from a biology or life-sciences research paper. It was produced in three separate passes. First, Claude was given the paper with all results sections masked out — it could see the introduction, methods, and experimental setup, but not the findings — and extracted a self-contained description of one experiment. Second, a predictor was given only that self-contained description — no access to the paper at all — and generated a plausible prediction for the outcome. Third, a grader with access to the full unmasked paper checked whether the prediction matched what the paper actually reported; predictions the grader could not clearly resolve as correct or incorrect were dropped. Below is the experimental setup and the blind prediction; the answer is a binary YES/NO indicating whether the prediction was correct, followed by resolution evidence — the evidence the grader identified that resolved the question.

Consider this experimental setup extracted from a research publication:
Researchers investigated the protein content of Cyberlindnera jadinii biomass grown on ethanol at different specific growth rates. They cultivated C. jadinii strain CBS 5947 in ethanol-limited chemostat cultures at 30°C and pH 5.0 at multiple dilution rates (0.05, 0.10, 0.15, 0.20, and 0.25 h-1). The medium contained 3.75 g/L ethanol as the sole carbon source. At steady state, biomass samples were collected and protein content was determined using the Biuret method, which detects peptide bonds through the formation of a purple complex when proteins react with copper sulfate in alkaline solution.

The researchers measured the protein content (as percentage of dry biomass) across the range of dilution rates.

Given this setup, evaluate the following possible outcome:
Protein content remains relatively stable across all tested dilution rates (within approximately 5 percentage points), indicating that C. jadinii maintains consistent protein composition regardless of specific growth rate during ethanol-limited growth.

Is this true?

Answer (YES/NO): YES